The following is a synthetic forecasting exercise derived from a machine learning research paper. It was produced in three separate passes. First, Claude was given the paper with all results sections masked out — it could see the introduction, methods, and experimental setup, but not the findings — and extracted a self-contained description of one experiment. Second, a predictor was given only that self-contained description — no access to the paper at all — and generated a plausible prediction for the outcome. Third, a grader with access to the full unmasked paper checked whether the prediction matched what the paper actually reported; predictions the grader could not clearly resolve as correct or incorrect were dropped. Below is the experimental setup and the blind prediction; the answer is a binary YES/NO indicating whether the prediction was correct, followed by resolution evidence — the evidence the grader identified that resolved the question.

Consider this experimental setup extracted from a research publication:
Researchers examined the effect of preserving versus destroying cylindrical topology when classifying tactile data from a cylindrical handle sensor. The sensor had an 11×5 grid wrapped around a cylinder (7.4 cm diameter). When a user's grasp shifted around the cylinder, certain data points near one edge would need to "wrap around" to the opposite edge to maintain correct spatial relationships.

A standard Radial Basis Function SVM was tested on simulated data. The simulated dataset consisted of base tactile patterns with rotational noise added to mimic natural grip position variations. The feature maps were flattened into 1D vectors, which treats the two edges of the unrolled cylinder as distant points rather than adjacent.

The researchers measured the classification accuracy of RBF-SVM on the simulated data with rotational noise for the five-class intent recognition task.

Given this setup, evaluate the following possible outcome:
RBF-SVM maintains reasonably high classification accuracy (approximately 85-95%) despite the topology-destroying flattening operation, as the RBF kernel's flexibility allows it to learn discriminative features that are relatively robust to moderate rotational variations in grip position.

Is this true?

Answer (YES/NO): NO